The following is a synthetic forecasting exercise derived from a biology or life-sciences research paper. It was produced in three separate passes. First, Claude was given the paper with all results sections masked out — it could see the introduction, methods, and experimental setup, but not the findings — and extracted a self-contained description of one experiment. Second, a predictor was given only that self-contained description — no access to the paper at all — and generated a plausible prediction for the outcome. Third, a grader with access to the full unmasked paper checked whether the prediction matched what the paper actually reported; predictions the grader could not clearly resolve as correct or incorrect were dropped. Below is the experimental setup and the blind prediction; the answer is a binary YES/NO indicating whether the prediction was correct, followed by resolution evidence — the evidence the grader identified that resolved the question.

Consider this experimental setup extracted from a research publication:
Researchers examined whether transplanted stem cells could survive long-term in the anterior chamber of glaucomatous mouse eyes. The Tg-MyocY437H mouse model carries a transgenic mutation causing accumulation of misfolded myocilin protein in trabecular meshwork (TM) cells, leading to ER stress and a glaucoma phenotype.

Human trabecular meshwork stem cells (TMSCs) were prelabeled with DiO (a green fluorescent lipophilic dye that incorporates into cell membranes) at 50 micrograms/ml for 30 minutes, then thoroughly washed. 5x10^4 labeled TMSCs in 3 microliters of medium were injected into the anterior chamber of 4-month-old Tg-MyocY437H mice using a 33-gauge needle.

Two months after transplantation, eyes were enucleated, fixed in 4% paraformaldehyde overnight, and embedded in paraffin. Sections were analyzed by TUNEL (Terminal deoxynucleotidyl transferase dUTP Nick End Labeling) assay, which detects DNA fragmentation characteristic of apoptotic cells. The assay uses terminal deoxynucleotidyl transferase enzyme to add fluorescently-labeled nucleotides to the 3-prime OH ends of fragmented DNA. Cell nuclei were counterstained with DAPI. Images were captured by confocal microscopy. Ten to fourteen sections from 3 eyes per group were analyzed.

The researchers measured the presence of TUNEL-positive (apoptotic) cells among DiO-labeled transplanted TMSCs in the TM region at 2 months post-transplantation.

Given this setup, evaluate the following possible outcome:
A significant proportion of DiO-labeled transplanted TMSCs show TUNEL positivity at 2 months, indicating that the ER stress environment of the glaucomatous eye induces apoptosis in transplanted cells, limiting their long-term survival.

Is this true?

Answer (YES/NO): NO